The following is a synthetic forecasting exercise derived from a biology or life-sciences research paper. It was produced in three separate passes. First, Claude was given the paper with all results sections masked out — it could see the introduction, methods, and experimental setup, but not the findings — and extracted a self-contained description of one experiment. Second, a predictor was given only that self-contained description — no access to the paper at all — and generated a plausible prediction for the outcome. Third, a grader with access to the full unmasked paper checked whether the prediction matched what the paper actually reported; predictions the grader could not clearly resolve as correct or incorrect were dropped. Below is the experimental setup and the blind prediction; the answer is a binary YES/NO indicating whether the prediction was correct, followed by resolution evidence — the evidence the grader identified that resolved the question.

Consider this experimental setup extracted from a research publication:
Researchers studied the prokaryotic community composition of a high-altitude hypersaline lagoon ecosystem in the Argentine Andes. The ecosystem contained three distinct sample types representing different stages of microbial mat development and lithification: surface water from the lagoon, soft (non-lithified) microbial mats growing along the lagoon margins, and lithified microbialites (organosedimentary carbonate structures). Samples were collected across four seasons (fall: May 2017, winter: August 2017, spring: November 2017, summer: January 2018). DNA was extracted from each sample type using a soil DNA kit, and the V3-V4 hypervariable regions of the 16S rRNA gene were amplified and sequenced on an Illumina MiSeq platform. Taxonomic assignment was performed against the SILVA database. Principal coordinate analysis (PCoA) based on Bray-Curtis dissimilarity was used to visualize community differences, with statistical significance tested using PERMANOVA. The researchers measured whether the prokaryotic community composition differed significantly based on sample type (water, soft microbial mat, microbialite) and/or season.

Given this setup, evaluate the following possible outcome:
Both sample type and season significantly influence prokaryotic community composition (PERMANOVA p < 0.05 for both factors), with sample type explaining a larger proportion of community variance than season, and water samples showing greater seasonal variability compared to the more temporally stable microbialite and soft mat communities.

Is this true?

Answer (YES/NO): NO